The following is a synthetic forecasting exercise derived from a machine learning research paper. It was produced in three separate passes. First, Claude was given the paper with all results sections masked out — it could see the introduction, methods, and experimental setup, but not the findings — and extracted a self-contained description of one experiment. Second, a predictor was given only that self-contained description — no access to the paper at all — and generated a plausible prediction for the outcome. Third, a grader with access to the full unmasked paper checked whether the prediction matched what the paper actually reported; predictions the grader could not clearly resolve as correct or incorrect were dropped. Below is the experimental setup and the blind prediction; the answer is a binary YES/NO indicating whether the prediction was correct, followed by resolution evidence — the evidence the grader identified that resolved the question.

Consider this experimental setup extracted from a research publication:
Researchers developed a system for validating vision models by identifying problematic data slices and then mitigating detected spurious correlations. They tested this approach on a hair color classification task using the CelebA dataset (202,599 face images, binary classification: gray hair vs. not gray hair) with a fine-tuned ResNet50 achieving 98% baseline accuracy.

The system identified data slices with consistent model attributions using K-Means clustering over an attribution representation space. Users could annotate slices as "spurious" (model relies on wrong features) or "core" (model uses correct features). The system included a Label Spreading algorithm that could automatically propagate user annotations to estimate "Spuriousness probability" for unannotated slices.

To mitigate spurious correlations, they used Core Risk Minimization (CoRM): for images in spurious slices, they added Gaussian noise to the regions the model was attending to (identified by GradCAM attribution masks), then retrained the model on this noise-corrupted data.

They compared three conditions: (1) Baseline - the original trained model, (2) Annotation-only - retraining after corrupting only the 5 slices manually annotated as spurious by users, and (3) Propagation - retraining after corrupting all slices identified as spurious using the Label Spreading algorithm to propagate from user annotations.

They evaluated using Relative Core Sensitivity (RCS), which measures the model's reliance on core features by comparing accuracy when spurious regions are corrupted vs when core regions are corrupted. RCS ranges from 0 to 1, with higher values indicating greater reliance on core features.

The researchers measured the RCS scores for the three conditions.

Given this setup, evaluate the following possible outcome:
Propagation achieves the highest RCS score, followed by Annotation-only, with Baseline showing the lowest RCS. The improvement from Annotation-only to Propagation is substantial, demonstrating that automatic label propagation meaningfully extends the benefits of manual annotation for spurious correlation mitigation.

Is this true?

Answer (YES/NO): YES